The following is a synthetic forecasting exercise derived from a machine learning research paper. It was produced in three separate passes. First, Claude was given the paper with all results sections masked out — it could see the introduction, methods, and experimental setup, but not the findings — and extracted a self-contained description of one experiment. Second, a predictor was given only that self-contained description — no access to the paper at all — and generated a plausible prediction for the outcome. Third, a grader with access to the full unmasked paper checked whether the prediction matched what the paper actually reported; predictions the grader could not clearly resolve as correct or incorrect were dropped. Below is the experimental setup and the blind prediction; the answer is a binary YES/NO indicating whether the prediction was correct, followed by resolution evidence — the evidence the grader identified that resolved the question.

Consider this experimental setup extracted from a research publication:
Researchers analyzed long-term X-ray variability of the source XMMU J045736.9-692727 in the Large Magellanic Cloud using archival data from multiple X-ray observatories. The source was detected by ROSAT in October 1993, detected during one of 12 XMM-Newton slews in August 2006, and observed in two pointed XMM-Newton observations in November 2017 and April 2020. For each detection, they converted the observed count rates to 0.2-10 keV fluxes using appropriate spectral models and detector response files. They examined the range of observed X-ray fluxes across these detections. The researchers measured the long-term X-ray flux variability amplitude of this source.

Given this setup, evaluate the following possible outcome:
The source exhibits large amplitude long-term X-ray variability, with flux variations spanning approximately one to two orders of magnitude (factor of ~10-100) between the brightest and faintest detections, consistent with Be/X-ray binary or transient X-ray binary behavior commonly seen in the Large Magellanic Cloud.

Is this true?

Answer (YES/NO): NO